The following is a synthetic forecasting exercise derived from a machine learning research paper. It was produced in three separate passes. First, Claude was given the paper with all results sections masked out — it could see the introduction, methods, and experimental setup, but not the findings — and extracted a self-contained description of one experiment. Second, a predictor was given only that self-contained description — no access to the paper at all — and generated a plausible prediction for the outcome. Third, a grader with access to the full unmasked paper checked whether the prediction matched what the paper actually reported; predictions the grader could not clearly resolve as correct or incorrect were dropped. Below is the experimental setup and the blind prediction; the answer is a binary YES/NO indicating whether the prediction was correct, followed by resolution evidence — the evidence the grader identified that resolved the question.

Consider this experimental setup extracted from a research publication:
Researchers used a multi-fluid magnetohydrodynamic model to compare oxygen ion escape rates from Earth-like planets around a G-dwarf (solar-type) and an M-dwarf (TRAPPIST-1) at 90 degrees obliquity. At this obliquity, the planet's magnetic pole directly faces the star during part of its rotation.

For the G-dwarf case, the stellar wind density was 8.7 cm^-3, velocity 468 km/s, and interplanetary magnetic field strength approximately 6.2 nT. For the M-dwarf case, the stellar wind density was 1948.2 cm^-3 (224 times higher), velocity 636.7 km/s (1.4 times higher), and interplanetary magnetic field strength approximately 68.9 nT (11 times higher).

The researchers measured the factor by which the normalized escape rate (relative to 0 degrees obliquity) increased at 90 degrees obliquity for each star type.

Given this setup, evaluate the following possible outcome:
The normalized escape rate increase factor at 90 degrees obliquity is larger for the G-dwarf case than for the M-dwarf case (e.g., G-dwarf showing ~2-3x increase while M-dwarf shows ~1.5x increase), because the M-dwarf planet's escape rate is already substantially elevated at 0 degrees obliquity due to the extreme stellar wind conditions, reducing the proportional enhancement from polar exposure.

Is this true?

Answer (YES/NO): NO